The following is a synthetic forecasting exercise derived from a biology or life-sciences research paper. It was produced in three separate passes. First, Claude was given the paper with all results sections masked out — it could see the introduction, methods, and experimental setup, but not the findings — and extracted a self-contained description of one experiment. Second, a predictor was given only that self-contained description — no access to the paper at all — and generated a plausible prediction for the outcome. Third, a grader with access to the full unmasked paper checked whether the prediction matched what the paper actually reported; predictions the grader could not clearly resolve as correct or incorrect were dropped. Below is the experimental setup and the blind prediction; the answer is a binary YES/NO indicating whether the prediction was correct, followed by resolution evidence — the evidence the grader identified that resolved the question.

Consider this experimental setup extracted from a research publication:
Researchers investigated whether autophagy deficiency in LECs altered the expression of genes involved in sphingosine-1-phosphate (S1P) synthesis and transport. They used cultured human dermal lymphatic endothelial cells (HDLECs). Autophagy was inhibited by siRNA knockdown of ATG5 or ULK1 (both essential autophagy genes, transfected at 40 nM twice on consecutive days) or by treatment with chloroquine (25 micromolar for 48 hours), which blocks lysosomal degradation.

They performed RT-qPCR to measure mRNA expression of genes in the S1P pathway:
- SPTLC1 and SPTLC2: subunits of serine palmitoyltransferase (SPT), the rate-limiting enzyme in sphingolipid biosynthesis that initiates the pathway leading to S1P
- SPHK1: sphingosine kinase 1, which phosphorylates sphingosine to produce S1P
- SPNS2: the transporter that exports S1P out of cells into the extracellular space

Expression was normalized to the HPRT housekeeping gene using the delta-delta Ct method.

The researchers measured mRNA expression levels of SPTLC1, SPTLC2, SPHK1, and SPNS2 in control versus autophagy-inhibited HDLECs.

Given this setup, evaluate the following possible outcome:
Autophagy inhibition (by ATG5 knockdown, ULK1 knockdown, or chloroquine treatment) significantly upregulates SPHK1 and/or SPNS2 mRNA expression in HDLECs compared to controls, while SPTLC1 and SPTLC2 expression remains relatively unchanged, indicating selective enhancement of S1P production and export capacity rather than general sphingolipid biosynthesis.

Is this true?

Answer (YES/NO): NO